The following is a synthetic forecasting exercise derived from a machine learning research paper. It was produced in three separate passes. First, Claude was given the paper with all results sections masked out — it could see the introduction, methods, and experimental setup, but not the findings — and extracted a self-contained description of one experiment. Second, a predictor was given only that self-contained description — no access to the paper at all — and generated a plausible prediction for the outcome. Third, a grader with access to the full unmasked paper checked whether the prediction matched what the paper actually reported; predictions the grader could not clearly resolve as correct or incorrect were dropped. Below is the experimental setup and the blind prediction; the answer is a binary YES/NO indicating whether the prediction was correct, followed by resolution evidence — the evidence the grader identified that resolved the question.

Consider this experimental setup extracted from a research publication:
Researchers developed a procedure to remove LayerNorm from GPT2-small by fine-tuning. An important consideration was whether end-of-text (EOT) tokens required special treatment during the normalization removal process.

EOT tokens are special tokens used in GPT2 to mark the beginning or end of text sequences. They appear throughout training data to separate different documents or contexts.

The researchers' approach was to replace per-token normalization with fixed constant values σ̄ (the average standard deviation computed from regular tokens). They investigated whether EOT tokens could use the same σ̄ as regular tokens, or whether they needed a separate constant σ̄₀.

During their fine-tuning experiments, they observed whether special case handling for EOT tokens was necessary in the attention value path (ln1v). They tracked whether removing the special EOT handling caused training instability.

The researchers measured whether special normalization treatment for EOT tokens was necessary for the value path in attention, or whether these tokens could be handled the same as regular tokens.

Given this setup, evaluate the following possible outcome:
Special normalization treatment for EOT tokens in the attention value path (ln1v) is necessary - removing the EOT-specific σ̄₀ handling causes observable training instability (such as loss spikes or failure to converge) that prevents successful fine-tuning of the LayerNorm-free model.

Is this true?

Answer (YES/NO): NO